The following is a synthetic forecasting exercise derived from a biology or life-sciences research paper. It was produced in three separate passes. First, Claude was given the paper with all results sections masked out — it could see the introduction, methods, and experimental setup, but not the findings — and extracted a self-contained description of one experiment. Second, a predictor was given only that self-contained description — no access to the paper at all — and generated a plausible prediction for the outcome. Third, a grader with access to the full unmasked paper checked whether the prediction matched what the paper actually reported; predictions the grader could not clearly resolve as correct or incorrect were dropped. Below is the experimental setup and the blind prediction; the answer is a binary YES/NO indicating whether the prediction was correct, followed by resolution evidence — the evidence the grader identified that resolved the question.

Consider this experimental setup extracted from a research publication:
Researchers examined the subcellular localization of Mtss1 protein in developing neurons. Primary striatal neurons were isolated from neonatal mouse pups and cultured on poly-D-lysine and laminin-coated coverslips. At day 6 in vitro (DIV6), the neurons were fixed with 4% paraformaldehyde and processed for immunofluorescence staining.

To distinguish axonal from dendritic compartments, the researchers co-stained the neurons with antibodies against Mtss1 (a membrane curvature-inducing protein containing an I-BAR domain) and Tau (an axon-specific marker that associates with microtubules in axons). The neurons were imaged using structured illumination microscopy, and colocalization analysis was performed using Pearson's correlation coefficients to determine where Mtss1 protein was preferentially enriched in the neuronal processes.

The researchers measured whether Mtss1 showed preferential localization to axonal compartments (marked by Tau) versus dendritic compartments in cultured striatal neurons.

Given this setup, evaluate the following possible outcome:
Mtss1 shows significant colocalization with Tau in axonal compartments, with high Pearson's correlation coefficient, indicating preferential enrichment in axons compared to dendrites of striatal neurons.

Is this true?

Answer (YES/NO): YES